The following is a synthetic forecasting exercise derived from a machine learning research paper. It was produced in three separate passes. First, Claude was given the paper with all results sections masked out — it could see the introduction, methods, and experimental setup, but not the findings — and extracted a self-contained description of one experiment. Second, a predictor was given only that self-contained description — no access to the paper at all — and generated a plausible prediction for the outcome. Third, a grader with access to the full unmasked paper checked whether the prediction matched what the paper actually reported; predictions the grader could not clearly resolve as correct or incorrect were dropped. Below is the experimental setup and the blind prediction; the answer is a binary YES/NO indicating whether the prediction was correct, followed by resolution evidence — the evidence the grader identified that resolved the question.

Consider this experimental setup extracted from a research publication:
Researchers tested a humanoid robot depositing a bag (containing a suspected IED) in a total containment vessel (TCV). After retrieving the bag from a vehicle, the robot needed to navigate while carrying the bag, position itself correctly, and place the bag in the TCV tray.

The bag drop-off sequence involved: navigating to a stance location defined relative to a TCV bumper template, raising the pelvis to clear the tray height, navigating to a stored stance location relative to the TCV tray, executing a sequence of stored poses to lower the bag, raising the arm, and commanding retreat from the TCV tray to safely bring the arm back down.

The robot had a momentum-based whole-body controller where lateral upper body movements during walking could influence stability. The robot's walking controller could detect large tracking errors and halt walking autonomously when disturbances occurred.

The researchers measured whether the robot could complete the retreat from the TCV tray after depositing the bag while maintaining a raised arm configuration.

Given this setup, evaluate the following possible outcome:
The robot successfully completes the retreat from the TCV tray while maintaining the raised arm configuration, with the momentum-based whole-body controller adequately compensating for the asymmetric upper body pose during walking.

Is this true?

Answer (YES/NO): NO